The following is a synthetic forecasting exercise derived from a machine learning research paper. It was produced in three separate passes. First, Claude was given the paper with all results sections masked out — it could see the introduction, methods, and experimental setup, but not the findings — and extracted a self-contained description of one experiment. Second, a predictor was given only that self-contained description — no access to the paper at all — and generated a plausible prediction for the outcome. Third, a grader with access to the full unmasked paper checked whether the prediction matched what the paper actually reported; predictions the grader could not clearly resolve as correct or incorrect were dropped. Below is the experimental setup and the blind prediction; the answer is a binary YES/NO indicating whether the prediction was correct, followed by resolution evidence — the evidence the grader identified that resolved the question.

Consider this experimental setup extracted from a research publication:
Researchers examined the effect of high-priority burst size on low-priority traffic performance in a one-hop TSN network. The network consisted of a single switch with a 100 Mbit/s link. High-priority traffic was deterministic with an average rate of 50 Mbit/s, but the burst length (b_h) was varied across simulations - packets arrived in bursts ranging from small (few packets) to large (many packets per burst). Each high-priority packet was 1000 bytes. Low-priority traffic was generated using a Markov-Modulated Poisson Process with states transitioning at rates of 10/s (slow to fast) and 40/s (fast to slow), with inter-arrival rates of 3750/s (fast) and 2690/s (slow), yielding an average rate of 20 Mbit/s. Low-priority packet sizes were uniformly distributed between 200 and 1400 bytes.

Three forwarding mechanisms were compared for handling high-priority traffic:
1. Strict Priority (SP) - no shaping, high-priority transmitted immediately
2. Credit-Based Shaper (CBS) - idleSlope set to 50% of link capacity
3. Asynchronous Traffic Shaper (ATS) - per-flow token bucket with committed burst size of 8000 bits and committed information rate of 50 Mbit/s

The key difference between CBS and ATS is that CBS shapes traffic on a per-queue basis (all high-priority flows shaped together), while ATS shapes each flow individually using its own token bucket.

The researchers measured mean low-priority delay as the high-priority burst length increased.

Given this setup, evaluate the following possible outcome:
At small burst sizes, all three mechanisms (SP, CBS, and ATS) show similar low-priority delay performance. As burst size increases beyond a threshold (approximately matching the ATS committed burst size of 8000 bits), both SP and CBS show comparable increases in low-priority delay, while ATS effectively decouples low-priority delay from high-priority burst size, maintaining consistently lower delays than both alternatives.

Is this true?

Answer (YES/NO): NO